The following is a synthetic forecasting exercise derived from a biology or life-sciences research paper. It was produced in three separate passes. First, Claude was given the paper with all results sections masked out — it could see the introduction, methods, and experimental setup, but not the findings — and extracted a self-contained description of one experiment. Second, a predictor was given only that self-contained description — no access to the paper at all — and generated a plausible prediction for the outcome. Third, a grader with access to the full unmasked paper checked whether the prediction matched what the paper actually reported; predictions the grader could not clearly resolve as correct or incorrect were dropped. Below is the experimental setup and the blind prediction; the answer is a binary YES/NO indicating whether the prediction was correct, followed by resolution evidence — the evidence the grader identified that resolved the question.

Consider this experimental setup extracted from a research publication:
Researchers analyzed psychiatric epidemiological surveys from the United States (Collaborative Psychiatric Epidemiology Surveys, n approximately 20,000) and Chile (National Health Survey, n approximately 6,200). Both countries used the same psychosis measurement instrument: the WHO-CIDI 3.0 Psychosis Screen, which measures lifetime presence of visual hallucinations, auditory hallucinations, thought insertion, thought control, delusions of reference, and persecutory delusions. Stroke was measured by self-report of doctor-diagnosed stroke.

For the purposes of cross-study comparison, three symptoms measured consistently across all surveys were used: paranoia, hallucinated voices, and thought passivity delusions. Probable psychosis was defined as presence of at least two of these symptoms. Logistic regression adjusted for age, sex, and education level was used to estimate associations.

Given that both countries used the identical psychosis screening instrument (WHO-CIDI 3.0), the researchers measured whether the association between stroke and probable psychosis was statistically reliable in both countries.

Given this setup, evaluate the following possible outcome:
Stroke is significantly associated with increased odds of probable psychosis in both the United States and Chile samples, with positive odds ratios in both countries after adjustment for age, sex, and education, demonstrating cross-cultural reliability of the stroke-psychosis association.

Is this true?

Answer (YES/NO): NO